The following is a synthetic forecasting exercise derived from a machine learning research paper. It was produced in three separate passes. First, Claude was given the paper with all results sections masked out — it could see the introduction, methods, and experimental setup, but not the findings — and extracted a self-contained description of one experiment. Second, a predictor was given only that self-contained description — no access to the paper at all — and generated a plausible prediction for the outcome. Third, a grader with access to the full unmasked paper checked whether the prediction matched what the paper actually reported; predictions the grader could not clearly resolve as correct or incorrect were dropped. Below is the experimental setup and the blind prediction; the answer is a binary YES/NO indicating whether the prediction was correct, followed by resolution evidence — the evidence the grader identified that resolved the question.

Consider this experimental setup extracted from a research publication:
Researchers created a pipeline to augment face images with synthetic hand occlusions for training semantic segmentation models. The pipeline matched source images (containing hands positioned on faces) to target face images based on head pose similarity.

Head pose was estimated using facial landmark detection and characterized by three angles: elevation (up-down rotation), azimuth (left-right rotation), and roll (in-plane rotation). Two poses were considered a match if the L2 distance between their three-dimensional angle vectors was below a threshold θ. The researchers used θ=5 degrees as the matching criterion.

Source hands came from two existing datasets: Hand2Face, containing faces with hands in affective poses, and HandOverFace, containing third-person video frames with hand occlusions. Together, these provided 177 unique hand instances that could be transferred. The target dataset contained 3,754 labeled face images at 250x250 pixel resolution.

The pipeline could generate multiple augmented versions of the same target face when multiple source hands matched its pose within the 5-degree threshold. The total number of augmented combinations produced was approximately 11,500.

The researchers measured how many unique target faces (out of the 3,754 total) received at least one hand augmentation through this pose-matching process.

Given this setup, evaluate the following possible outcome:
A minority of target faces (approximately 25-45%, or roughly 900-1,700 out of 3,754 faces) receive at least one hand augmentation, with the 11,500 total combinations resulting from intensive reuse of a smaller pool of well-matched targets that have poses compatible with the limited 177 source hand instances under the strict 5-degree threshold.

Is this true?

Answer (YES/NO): NO